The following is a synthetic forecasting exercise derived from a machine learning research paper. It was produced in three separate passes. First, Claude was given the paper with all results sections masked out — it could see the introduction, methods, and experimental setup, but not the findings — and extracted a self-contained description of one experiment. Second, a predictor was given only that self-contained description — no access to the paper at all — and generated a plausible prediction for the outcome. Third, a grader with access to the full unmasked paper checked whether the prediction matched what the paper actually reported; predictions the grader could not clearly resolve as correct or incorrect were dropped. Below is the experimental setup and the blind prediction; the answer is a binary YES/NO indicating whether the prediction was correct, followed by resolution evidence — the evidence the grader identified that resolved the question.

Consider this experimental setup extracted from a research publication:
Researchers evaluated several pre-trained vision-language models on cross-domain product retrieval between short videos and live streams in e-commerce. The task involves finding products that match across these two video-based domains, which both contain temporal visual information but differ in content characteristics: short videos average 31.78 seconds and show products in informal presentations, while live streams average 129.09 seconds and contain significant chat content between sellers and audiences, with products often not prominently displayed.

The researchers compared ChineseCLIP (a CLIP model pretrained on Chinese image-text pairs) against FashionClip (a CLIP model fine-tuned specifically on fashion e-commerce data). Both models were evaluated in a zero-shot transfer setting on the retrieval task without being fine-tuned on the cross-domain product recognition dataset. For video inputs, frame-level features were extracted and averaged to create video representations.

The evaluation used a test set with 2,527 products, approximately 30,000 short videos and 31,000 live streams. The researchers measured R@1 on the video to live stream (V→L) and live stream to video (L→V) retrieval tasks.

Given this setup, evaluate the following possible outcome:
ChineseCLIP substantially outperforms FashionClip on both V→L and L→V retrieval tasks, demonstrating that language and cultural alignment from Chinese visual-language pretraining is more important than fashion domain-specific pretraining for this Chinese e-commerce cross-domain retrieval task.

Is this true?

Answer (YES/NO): YES